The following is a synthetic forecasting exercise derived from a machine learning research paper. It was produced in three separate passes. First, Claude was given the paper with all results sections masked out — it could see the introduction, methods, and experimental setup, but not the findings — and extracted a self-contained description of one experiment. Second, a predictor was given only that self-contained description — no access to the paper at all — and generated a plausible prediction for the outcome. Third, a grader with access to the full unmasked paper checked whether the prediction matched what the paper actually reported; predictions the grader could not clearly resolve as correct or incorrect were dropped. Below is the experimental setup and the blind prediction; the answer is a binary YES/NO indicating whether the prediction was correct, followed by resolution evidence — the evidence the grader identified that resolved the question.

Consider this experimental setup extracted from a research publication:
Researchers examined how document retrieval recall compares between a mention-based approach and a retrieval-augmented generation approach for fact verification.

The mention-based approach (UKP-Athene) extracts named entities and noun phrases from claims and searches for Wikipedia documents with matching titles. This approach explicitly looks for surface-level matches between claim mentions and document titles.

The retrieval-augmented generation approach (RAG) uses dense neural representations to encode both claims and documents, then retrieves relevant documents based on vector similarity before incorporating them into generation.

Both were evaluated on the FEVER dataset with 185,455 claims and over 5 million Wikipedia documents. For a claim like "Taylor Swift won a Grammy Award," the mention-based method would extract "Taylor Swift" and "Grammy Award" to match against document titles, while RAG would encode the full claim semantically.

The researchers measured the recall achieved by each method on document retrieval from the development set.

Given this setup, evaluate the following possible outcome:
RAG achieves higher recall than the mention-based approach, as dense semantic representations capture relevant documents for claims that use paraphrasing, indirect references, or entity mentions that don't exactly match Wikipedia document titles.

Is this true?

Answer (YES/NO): NO